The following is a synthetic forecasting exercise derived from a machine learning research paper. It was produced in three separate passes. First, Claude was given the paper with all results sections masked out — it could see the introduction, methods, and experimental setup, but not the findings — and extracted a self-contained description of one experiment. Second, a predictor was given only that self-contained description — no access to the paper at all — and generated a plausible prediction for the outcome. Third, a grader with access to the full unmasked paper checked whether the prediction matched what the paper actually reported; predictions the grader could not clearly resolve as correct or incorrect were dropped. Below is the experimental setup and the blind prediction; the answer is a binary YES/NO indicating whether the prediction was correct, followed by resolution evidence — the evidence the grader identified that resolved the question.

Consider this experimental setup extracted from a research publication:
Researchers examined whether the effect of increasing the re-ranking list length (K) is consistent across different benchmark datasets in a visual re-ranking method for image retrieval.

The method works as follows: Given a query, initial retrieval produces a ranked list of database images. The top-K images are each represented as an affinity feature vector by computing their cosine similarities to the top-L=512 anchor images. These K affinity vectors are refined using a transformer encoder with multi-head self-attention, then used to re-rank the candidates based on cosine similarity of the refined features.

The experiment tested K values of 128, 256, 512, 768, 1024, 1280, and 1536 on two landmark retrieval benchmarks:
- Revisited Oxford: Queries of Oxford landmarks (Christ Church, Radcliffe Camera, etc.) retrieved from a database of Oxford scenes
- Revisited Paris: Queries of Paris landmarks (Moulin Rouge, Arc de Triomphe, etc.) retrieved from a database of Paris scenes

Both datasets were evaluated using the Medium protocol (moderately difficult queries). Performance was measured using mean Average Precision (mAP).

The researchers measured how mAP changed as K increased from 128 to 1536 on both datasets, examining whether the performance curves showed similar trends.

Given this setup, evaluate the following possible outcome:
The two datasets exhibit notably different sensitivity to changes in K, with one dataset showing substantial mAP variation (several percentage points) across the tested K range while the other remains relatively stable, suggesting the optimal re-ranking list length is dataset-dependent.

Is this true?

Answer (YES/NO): NO